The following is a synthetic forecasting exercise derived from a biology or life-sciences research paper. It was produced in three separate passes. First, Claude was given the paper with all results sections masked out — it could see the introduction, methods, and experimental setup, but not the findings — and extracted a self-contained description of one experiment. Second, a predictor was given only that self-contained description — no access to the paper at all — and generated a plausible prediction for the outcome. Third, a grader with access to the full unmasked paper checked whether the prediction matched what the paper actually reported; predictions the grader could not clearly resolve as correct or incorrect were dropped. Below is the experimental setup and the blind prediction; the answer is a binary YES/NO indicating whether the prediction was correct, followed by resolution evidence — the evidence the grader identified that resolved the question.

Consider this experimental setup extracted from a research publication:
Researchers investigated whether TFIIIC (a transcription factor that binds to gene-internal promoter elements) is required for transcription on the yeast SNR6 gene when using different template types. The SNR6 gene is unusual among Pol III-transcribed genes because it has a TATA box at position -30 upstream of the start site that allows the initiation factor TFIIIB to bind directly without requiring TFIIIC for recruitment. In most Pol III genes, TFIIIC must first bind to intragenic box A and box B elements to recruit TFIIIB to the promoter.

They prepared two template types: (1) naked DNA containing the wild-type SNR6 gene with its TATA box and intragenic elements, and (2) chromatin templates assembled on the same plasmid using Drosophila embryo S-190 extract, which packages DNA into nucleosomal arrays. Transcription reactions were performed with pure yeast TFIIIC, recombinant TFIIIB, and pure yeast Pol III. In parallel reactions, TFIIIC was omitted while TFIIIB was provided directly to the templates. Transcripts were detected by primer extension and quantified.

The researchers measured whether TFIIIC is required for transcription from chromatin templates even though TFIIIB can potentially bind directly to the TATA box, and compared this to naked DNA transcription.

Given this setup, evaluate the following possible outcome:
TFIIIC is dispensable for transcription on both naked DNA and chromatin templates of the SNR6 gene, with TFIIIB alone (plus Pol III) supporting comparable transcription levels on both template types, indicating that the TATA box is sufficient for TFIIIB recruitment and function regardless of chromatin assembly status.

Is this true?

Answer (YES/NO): NO